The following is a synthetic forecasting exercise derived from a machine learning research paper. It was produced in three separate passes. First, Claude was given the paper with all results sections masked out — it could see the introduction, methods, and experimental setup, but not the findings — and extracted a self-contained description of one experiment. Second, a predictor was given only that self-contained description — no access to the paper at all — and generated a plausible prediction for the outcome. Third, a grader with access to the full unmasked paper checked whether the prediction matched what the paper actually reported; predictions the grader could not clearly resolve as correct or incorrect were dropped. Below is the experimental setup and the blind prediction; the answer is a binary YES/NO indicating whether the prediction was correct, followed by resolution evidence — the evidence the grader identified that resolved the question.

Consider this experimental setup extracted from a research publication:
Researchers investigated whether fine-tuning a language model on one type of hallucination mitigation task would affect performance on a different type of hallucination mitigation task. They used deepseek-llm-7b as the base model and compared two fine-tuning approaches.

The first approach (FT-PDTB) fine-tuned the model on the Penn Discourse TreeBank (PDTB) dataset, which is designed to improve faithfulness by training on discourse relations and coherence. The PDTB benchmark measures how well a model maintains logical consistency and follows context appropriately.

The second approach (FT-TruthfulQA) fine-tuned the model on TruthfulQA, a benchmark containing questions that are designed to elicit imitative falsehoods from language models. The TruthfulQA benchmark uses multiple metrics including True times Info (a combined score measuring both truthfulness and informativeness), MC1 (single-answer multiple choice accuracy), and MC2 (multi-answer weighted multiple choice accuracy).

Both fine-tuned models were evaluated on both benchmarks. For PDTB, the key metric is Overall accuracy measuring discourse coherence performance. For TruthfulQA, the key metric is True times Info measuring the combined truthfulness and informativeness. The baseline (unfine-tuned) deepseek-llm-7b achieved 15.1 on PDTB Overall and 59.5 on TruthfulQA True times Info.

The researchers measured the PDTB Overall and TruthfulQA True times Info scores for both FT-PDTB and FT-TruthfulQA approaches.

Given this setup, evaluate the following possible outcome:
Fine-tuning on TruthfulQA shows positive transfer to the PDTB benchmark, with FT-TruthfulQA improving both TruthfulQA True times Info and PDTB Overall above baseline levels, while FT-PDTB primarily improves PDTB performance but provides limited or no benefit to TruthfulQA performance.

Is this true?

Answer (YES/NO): NO